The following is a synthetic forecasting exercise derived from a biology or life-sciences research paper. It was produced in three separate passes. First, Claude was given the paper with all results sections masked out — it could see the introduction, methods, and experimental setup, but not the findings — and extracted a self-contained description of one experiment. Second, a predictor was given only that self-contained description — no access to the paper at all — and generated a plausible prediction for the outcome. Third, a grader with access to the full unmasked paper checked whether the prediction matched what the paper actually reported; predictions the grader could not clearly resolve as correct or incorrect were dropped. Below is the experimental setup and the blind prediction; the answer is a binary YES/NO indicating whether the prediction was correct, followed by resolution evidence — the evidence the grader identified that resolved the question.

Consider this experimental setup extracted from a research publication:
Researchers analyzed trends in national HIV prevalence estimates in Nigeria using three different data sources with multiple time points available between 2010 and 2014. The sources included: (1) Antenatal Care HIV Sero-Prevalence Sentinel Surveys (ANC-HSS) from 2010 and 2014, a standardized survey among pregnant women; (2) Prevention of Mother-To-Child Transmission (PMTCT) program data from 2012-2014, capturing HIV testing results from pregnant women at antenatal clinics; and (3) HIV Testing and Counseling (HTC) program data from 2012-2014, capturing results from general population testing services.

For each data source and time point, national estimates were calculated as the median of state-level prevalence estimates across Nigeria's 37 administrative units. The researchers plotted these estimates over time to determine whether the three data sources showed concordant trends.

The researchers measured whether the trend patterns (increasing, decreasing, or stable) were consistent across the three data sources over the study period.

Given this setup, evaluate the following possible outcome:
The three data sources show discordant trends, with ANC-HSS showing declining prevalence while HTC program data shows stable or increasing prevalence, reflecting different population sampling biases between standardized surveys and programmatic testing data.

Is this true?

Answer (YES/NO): NO